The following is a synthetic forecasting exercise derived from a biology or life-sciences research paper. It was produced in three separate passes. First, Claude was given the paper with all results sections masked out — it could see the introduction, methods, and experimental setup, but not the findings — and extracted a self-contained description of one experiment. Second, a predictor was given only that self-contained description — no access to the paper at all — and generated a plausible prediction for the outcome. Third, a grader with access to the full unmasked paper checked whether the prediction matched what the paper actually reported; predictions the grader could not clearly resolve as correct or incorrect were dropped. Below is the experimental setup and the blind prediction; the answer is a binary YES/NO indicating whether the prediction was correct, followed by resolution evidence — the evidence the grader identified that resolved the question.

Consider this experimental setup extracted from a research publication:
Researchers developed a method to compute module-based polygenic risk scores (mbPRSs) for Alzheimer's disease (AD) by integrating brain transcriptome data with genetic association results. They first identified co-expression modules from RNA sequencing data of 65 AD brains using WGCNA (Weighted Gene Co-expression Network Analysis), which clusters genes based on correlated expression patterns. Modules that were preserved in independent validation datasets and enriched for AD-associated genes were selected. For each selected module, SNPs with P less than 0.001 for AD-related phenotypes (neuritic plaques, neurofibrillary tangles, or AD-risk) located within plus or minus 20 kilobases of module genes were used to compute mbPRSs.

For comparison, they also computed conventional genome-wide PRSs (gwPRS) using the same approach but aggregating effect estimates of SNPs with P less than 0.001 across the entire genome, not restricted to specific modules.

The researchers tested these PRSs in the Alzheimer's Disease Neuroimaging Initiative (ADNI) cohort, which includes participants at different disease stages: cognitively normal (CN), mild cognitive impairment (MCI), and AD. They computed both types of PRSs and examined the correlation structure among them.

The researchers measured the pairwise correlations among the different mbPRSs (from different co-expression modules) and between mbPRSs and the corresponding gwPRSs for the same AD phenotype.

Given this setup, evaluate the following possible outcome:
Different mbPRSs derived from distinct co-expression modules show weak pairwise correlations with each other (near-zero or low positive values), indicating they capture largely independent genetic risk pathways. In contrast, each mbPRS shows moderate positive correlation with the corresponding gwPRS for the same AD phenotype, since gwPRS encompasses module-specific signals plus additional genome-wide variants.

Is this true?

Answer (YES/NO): NO